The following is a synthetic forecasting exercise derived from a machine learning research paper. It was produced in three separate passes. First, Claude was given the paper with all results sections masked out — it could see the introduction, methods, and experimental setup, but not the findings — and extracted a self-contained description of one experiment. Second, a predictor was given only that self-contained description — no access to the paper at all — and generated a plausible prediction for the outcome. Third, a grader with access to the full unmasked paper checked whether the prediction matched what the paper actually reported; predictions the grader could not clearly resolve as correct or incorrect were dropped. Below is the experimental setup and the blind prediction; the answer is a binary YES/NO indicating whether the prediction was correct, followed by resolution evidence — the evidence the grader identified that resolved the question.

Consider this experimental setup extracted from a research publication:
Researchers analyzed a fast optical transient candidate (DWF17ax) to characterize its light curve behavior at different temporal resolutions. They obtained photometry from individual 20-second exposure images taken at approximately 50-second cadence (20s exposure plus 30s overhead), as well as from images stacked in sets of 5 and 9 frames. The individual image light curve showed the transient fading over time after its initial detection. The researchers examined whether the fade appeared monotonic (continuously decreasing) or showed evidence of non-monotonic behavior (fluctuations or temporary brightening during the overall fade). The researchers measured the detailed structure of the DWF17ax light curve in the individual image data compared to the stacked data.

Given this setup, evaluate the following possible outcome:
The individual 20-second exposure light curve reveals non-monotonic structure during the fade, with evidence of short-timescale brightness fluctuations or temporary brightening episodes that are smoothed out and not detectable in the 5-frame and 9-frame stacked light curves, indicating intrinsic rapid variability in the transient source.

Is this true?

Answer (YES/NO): YES